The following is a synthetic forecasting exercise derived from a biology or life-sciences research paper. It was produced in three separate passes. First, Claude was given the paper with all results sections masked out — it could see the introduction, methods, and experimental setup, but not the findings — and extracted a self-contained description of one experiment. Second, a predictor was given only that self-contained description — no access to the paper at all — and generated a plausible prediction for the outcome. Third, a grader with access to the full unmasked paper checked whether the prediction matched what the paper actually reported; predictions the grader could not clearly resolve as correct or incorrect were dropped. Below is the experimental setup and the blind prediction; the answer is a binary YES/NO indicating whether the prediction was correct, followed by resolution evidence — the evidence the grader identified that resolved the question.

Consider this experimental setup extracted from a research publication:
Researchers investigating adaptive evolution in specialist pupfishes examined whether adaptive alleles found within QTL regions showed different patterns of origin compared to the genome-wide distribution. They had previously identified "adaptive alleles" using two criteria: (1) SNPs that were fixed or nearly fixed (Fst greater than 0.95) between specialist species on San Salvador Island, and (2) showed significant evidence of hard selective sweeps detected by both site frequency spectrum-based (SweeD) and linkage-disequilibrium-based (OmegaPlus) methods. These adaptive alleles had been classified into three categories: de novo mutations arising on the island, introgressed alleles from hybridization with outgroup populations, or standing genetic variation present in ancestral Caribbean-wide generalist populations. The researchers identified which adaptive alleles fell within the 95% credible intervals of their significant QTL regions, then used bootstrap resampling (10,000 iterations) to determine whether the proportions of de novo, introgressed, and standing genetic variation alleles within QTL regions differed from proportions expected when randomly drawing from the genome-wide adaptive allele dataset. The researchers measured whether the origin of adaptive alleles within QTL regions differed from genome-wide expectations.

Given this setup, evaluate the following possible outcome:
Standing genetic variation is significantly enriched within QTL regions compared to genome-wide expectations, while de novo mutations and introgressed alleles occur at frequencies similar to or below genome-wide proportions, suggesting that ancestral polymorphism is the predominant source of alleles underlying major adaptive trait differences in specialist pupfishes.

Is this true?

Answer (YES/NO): NO